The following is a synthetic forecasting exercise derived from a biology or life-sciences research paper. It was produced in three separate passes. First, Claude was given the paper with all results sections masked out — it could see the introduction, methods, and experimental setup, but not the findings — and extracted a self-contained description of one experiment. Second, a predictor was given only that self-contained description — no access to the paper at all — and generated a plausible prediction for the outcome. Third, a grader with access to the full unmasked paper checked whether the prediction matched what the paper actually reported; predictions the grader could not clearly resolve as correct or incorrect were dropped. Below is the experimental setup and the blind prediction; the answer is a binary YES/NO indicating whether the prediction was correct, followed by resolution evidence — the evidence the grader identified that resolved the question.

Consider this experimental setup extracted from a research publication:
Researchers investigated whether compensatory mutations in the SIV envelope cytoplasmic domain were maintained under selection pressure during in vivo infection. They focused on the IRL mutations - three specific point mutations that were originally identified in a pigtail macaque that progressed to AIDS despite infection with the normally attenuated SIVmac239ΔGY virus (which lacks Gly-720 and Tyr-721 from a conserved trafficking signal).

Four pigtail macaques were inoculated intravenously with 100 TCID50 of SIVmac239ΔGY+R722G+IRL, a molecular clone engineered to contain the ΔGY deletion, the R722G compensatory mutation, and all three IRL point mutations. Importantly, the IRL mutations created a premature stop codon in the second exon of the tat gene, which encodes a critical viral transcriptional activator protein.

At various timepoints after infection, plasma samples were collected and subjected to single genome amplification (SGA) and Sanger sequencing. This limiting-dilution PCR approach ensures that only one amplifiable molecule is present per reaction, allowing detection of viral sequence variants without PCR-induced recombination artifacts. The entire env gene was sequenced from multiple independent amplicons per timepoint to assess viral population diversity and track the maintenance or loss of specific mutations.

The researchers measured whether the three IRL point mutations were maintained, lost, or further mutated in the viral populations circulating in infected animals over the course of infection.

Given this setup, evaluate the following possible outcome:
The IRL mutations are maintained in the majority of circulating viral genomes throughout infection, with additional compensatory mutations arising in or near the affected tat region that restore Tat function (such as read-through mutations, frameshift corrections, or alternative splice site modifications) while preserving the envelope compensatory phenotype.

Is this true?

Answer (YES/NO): NO